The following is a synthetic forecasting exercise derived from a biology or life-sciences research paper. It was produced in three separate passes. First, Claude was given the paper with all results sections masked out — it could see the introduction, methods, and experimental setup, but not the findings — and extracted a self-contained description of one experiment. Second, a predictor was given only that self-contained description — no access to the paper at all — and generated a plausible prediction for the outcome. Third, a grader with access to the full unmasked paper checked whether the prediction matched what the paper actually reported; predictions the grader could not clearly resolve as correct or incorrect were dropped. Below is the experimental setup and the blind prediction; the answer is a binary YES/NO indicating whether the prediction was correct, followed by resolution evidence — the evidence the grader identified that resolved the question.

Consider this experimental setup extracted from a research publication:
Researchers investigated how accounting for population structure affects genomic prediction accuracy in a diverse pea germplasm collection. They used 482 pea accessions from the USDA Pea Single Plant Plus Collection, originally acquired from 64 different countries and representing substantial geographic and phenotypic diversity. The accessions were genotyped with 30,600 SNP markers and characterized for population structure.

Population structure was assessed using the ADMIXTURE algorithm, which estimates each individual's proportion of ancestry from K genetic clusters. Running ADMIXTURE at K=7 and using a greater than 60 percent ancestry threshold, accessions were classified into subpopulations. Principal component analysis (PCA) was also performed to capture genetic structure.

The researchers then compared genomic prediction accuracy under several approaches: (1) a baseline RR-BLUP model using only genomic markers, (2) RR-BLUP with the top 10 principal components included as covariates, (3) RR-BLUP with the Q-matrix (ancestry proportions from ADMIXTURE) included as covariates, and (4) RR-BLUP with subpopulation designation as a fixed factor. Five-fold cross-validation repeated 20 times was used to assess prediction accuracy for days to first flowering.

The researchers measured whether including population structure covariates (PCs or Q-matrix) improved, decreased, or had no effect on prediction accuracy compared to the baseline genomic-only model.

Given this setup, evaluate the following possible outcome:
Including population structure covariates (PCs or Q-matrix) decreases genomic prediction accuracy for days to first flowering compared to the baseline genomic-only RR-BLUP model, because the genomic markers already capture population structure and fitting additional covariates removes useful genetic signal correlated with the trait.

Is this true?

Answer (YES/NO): NO